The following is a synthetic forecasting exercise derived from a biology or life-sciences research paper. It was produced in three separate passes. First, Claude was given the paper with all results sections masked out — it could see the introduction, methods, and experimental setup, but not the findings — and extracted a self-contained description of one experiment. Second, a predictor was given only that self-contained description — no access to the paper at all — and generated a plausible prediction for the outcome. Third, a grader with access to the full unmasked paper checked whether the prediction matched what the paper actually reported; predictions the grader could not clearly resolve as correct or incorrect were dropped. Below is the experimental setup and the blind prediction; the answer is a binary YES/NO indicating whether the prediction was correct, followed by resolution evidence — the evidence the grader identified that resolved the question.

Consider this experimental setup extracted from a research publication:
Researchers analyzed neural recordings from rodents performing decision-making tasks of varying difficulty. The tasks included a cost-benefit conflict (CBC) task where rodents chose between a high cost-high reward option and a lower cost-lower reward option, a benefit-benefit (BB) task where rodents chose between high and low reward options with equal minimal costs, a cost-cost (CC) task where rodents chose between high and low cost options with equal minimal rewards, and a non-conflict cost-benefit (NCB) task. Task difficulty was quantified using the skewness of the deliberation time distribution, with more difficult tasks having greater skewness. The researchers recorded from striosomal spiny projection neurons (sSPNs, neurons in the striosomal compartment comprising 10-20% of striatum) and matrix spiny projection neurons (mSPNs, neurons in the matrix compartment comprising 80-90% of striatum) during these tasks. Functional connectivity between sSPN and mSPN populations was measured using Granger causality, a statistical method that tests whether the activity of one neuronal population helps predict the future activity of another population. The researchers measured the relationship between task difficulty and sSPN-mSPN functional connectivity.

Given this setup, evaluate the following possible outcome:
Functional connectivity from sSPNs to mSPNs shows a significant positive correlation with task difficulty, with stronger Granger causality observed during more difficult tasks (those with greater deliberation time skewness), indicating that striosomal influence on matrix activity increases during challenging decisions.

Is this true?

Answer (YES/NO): YES